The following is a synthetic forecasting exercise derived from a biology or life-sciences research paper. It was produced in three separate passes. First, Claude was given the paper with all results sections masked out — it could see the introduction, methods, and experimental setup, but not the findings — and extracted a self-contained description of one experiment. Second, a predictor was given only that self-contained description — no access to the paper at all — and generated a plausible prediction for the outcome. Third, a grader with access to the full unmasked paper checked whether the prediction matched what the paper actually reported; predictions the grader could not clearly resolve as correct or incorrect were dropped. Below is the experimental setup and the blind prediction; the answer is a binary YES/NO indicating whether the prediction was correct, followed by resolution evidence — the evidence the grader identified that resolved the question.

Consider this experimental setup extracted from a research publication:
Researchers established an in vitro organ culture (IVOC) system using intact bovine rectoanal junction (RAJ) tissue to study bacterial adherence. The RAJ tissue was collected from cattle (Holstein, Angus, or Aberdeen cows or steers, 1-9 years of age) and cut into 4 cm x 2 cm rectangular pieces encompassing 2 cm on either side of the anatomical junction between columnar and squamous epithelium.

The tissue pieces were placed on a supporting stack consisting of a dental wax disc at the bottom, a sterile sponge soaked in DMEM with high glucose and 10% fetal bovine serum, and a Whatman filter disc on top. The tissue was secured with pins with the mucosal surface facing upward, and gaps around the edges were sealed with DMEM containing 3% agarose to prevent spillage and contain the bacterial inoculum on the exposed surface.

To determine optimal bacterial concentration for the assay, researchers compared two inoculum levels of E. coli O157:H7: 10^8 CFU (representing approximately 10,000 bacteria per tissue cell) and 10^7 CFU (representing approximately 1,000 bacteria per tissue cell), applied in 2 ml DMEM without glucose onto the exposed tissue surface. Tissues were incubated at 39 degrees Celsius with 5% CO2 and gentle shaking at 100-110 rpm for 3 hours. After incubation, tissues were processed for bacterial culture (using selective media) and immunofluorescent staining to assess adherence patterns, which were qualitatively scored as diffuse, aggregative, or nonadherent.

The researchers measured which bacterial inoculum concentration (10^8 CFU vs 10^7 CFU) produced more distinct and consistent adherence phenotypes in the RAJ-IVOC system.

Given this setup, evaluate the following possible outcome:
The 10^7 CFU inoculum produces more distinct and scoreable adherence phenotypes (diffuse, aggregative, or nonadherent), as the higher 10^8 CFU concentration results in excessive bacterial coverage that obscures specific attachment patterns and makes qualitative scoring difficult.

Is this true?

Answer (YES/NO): YES